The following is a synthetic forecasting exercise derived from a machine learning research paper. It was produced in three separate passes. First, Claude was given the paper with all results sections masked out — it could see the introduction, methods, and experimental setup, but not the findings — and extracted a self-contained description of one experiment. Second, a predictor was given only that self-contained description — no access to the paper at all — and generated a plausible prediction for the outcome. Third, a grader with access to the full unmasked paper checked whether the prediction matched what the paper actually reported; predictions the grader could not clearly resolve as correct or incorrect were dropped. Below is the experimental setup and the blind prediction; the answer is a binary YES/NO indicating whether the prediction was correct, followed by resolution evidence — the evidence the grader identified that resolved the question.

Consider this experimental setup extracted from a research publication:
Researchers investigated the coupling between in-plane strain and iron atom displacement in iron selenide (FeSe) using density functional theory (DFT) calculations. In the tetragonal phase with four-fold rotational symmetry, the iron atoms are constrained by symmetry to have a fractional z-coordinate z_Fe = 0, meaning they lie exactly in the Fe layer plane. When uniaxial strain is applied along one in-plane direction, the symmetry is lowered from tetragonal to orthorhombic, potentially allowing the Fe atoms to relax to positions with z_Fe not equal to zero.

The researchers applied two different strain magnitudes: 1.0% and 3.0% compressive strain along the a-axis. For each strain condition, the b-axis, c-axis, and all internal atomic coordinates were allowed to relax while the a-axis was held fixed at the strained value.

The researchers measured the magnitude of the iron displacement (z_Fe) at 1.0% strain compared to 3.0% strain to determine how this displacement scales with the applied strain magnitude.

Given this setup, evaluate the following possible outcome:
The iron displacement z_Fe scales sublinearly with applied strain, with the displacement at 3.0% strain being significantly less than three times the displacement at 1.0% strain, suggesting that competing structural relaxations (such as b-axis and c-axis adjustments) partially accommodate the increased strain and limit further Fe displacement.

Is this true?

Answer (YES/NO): NO